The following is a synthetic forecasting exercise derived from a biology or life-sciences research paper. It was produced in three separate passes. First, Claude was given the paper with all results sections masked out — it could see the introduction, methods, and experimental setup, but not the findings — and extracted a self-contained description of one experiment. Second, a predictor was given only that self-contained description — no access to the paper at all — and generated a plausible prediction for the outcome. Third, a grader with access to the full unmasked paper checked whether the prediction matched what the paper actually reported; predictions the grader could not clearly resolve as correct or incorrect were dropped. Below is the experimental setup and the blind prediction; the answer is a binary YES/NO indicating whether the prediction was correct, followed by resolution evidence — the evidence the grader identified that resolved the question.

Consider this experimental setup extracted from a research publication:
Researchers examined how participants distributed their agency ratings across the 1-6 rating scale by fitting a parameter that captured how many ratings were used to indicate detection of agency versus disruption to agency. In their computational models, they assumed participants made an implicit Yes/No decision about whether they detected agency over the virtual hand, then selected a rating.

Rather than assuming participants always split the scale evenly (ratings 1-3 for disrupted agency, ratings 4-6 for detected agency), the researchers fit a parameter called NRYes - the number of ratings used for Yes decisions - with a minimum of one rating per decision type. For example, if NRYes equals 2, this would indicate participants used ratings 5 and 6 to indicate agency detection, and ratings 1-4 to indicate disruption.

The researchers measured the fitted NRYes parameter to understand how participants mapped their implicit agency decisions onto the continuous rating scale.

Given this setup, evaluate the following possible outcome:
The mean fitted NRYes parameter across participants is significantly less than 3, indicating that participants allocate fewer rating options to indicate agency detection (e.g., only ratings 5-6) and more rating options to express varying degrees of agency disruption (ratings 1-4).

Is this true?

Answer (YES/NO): NO